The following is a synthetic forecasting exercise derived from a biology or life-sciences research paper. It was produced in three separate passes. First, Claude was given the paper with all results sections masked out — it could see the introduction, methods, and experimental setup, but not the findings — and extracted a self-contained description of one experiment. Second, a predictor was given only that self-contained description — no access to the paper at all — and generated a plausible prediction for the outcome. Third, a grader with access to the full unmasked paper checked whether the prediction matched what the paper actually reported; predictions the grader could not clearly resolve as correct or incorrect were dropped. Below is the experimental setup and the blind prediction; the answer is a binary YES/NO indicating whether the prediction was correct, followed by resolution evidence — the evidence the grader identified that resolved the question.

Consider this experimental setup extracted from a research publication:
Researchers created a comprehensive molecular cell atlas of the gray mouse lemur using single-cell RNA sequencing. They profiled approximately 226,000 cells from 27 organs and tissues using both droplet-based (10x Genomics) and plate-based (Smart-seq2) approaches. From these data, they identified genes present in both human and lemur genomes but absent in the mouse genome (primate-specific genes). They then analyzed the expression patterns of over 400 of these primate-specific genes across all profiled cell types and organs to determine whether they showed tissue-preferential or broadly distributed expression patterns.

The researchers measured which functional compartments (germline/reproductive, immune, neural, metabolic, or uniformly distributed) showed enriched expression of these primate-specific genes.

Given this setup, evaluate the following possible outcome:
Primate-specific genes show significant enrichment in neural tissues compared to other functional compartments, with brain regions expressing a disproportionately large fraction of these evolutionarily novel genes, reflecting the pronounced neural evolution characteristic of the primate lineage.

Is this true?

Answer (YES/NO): NO